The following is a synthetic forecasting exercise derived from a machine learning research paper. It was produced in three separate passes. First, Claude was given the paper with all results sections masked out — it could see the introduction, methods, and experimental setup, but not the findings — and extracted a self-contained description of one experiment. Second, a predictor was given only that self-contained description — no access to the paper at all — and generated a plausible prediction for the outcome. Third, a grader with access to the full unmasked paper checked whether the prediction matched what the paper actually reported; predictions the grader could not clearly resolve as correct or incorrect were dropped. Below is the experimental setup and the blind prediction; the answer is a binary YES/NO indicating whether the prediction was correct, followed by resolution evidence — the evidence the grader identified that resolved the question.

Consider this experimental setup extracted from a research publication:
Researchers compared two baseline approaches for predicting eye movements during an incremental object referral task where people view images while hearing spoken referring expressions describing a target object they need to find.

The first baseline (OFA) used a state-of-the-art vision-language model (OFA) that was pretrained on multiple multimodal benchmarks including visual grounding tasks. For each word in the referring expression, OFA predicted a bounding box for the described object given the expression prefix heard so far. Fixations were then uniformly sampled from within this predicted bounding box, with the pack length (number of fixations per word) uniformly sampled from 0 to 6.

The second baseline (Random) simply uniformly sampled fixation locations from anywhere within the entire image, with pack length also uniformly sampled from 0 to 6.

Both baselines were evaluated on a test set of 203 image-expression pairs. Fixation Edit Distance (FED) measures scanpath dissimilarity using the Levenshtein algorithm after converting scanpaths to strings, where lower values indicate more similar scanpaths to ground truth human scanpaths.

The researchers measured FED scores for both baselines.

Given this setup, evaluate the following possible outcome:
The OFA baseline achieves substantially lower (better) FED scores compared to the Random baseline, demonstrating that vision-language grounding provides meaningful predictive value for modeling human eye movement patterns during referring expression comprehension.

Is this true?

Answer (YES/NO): NO